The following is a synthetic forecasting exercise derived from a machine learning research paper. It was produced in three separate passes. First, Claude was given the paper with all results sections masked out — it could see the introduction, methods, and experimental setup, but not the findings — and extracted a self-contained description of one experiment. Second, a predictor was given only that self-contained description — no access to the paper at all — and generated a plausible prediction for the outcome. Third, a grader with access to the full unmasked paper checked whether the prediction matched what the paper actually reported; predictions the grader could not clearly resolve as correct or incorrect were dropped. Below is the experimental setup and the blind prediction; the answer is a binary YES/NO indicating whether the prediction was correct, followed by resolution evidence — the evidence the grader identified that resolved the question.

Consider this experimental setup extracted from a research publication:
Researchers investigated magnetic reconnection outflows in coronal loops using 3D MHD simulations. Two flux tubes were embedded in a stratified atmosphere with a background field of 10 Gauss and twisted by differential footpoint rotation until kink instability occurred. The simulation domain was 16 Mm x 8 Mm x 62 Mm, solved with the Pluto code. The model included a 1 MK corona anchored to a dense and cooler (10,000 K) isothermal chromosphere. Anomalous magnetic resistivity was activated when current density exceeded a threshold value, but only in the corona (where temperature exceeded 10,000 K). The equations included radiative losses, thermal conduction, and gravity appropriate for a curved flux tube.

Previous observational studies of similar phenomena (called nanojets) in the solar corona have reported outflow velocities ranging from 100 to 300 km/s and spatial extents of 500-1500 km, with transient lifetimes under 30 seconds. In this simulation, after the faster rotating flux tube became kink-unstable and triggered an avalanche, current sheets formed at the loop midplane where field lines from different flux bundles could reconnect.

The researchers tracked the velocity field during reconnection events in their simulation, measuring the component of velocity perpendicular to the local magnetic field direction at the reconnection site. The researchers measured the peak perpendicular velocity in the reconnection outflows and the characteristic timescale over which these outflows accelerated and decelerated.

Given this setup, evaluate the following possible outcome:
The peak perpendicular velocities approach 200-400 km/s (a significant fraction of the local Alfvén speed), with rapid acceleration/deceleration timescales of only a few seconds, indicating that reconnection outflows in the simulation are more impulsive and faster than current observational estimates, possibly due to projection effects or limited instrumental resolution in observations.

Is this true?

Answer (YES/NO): NO